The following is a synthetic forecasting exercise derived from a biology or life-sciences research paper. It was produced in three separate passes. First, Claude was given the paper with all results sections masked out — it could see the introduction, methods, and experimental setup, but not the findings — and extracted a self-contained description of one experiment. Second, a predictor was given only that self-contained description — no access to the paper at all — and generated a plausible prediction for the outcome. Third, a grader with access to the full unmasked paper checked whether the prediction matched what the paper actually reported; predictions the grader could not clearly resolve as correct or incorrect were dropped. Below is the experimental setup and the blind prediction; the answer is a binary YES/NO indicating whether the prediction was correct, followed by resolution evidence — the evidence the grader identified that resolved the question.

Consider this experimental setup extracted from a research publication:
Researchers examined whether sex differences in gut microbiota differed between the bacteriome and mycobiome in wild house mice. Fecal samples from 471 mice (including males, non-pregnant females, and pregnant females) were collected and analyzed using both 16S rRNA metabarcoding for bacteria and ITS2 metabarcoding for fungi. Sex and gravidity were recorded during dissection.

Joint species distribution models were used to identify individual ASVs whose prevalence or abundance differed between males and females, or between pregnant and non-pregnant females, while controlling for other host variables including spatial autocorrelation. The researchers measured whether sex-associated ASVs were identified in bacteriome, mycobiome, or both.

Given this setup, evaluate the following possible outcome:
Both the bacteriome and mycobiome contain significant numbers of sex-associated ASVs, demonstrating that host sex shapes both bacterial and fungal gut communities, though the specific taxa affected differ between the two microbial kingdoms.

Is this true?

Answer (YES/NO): NO